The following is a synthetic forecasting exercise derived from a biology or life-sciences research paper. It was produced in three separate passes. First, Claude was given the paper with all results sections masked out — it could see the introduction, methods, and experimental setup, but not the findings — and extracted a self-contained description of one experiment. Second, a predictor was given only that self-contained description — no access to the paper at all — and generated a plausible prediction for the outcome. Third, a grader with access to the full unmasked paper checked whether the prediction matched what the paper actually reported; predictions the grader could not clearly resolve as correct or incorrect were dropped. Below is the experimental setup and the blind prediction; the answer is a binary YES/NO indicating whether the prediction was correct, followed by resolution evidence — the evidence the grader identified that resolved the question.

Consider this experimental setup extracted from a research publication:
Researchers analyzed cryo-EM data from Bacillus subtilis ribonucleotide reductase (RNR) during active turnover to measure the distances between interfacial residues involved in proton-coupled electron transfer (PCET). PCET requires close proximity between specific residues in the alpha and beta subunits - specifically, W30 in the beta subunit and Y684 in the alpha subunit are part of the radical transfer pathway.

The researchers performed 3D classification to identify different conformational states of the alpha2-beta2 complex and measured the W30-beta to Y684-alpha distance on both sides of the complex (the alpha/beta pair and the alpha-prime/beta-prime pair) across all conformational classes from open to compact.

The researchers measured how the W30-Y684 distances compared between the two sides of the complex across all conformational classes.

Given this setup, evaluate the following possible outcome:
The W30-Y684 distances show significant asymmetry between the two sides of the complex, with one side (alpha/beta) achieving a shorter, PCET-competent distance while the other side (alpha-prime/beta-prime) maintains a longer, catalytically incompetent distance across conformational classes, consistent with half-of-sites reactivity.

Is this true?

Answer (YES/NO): YES